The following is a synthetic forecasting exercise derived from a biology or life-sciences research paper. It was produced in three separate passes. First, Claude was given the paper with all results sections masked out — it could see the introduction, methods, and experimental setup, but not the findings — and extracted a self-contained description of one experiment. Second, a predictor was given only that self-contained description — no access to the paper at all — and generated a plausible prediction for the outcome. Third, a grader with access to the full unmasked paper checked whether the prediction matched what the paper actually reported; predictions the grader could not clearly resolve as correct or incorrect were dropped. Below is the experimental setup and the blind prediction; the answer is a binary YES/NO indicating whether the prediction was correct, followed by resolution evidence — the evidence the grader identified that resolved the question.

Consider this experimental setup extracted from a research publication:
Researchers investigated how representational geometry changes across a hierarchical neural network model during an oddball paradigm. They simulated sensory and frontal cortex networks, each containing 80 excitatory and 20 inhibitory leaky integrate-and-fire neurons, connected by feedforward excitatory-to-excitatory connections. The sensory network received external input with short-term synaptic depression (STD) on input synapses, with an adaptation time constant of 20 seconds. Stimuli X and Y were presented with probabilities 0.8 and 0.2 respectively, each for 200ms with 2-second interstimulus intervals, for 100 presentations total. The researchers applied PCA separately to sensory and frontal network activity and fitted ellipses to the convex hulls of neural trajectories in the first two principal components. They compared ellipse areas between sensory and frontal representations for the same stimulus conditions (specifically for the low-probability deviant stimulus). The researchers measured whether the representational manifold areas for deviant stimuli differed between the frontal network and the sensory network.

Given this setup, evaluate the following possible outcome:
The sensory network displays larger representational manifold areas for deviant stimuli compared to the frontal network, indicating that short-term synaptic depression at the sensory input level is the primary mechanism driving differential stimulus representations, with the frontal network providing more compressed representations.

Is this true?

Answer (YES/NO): YES